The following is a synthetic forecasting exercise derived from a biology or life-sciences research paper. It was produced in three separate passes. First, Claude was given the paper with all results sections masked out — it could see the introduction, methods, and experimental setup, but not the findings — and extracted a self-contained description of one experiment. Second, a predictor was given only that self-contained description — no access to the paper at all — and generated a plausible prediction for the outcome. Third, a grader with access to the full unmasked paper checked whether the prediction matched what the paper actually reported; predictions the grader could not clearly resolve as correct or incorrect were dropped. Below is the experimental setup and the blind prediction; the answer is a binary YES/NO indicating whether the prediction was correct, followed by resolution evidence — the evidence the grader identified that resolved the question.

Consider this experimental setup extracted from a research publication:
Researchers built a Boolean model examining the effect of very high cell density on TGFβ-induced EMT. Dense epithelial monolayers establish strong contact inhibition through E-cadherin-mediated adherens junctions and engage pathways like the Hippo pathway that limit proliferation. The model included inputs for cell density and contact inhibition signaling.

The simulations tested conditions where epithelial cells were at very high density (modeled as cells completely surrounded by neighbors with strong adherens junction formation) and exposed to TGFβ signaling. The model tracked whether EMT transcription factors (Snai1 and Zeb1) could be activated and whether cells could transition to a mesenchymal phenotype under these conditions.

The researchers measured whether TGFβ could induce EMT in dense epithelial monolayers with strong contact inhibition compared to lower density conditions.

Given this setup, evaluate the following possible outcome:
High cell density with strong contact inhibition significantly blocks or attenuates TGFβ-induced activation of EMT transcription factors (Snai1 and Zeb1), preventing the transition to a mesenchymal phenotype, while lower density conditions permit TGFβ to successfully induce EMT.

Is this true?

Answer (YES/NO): YES